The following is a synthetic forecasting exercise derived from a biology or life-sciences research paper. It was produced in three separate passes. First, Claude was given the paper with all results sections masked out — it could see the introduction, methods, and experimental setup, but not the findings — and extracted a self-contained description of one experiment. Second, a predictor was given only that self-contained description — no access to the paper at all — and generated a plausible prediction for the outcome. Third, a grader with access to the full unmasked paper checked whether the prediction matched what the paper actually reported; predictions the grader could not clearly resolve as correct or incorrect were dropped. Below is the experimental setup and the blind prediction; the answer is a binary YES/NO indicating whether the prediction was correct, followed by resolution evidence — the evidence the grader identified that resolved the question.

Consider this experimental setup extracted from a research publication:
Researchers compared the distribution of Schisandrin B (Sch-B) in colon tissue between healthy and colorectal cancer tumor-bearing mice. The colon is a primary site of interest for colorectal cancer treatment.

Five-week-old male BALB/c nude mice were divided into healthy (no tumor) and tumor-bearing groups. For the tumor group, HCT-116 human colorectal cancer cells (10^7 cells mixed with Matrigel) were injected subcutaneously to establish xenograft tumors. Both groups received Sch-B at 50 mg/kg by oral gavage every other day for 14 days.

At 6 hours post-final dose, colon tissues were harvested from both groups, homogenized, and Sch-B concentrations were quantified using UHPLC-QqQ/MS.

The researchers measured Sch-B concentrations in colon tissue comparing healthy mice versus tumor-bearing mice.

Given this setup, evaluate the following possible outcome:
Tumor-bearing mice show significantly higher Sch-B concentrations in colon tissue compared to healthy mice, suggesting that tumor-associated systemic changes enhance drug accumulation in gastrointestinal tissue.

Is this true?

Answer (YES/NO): NO